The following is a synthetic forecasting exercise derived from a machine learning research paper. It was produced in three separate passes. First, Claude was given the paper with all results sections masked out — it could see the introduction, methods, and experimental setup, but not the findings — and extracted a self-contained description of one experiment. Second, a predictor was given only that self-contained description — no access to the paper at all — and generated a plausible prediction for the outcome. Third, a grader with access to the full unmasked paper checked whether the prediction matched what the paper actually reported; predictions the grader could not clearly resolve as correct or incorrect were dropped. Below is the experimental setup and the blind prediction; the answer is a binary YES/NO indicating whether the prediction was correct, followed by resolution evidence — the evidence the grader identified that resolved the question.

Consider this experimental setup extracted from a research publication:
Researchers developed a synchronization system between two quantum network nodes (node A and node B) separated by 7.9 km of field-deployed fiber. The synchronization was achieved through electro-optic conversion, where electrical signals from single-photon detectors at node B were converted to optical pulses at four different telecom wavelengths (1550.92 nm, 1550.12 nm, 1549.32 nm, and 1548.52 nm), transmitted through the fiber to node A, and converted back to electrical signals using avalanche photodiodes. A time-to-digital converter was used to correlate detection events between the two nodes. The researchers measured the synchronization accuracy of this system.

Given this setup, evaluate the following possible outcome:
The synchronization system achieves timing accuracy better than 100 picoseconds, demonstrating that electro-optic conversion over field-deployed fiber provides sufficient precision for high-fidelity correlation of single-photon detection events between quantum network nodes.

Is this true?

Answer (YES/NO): NO